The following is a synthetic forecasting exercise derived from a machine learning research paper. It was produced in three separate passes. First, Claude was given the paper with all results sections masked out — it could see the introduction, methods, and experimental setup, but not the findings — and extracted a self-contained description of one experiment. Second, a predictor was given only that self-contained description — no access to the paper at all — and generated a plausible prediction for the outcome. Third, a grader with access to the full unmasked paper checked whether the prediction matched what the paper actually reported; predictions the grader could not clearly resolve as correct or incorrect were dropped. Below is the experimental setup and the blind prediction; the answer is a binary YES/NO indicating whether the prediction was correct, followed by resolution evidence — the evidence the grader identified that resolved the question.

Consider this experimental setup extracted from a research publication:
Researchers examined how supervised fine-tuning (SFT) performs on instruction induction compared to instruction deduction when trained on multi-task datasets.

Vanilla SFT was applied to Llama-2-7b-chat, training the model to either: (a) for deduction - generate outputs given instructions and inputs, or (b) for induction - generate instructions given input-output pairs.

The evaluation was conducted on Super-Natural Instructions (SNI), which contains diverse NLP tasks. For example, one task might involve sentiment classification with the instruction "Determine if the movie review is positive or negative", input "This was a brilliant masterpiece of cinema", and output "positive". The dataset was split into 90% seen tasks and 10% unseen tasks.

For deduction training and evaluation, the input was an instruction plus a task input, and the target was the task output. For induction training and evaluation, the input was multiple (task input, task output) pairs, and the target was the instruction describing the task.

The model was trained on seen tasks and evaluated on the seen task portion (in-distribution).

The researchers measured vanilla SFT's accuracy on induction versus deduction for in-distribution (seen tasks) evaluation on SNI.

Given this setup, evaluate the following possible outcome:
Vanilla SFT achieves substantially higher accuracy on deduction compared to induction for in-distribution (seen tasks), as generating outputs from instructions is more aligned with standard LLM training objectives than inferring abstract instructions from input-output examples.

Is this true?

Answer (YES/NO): NO